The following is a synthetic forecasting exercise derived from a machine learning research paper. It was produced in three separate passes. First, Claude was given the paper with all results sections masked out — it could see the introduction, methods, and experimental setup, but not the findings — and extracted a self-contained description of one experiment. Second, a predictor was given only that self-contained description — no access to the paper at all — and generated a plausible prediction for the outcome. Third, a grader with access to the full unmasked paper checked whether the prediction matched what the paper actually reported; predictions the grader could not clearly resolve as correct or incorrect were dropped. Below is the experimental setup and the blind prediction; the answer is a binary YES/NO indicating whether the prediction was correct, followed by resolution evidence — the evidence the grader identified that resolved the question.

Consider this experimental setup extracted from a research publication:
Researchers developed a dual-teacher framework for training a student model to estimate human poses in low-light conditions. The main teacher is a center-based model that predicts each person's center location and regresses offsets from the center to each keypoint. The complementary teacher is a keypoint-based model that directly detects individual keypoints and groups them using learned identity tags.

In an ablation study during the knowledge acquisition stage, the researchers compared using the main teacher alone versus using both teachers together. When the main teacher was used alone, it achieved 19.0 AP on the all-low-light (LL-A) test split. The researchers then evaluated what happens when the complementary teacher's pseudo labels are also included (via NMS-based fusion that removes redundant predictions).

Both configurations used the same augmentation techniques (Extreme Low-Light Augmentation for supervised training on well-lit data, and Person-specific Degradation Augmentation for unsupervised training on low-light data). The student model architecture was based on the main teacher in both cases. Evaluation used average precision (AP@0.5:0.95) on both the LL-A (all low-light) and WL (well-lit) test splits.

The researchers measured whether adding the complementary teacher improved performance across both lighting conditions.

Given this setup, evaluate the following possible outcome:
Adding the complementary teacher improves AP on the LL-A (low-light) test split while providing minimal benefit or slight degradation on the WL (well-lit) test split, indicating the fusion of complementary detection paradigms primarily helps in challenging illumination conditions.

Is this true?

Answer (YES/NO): NO